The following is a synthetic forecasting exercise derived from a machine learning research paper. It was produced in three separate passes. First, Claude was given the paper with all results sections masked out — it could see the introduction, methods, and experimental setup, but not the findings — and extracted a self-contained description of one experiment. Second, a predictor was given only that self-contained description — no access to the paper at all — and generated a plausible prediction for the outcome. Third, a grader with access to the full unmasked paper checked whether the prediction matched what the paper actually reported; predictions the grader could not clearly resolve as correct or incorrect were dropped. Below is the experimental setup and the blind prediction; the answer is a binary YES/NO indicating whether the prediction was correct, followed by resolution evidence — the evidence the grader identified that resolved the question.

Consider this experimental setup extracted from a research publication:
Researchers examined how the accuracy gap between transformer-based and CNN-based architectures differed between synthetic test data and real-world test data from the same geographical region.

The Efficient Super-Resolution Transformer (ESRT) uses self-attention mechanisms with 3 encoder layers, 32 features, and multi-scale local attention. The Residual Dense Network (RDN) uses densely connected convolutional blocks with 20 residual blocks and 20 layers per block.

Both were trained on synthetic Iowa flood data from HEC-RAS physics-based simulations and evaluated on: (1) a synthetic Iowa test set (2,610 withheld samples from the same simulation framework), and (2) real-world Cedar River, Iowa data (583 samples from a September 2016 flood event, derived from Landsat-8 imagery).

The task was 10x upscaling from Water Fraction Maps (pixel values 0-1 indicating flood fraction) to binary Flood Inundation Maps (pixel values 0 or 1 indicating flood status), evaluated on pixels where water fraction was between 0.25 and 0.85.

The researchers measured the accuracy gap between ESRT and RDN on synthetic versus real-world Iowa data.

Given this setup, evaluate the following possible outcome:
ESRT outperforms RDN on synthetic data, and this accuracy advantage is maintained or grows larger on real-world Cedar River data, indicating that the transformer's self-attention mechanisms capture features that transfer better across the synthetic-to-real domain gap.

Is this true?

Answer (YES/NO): YES